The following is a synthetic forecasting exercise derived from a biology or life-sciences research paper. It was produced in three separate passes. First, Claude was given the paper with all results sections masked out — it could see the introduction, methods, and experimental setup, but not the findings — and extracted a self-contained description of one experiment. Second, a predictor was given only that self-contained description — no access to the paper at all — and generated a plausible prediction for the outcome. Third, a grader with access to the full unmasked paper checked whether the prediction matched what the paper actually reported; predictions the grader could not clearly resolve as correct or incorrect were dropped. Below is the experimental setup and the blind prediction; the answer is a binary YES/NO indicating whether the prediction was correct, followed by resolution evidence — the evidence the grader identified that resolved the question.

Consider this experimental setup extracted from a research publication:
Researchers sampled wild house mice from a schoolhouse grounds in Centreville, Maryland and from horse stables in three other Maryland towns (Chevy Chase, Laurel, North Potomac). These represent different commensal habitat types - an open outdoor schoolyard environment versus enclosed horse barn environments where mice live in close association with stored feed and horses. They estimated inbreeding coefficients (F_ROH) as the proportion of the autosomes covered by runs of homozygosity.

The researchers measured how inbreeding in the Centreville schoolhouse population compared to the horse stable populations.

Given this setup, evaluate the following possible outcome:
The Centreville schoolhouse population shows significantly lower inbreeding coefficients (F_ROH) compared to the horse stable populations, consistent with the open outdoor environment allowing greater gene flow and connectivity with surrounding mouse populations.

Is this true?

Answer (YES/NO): YES